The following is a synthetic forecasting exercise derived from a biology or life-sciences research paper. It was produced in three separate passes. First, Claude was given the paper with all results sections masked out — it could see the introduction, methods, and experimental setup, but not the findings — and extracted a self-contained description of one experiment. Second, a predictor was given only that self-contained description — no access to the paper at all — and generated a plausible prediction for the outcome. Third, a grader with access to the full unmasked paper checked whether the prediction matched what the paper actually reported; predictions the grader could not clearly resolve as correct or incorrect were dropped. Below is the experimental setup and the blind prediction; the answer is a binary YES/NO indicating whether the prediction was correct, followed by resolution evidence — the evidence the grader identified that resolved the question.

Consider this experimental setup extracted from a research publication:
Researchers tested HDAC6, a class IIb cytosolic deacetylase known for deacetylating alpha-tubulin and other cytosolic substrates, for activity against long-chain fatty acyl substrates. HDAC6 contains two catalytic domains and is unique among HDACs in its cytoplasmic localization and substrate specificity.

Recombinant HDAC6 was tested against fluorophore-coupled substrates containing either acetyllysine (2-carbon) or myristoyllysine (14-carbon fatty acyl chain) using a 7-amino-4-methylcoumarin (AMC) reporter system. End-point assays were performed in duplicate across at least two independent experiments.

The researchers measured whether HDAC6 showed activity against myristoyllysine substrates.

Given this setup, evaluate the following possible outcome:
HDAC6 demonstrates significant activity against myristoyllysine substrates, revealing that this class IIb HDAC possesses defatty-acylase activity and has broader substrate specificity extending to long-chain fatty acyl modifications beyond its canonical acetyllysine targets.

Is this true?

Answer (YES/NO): NO